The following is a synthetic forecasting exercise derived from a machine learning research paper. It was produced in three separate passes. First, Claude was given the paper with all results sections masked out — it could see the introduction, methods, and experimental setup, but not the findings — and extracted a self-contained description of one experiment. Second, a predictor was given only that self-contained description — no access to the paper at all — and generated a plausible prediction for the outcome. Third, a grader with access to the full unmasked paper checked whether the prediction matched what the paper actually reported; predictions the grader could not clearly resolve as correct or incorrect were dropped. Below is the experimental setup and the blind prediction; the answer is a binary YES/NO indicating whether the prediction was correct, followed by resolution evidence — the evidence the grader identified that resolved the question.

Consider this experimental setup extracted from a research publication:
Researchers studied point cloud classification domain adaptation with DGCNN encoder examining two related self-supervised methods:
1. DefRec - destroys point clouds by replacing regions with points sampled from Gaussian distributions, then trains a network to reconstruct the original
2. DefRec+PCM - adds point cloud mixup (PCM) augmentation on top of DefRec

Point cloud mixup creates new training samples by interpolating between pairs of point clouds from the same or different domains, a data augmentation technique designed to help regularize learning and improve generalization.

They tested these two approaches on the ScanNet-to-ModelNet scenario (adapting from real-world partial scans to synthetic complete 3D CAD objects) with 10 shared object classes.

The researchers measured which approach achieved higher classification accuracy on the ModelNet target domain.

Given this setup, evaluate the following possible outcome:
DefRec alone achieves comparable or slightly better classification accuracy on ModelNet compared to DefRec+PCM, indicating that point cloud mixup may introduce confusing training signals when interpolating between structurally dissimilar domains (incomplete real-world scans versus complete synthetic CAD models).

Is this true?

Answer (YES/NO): NO